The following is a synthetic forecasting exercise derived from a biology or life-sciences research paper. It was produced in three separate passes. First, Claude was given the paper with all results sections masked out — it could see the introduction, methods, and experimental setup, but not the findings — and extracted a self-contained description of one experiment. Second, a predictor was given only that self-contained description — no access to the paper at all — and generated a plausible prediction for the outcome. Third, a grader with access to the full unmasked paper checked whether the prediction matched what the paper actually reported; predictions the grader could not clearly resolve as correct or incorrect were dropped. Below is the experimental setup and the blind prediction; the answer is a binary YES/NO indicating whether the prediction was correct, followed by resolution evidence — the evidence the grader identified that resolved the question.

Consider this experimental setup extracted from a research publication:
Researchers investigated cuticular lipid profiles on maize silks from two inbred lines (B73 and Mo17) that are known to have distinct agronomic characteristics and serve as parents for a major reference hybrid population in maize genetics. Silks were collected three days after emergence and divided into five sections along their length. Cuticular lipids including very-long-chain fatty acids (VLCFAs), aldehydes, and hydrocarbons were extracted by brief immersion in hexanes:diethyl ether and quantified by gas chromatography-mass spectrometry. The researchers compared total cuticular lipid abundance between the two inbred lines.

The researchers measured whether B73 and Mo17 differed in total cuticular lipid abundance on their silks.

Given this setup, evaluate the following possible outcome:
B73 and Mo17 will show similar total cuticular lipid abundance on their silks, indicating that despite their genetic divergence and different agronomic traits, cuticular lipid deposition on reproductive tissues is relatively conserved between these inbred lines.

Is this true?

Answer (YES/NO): NO